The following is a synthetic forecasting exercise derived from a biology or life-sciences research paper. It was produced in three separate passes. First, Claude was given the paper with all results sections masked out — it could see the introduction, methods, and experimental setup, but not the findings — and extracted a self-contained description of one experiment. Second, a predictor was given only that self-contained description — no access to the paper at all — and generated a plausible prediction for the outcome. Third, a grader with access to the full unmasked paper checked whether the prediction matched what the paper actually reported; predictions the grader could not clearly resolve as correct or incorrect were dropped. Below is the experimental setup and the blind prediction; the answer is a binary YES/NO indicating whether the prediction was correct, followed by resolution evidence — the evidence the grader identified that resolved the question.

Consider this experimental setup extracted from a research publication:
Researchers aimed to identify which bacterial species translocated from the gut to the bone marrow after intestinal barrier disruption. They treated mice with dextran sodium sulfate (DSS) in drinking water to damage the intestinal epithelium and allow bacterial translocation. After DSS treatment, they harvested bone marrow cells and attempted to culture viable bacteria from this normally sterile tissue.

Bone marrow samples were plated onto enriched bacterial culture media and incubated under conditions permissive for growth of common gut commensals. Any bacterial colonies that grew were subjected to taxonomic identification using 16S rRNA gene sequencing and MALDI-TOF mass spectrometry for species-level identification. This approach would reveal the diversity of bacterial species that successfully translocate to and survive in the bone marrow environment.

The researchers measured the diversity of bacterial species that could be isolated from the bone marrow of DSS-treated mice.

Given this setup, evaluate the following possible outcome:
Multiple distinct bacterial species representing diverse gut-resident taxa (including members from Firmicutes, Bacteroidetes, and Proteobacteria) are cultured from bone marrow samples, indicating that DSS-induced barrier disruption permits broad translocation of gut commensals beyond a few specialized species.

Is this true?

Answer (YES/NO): NO